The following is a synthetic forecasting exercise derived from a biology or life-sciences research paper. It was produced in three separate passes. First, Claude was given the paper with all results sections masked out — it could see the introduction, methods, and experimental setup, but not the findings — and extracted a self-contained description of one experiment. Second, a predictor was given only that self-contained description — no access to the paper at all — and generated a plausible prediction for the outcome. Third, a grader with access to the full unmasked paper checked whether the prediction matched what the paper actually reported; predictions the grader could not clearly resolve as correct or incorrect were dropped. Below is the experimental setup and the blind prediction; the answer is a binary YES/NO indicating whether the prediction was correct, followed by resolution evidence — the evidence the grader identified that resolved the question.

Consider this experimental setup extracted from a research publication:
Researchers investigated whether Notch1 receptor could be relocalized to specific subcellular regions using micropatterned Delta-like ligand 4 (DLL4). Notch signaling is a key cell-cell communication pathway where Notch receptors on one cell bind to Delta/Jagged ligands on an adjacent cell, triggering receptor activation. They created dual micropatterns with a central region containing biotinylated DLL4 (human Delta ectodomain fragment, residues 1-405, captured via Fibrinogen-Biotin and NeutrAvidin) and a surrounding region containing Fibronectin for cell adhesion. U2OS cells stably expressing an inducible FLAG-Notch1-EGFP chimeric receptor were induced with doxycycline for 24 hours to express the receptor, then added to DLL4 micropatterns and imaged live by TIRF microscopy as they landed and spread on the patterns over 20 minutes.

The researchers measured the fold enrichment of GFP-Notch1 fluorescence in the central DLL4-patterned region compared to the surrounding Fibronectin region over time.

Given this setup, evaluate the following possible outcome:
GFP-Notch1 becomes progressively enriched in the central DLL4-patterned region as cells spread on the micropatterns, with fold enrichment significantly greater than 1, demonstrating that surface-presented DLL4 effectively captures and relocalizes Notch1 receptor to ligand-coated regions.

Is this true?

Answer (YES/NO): YES